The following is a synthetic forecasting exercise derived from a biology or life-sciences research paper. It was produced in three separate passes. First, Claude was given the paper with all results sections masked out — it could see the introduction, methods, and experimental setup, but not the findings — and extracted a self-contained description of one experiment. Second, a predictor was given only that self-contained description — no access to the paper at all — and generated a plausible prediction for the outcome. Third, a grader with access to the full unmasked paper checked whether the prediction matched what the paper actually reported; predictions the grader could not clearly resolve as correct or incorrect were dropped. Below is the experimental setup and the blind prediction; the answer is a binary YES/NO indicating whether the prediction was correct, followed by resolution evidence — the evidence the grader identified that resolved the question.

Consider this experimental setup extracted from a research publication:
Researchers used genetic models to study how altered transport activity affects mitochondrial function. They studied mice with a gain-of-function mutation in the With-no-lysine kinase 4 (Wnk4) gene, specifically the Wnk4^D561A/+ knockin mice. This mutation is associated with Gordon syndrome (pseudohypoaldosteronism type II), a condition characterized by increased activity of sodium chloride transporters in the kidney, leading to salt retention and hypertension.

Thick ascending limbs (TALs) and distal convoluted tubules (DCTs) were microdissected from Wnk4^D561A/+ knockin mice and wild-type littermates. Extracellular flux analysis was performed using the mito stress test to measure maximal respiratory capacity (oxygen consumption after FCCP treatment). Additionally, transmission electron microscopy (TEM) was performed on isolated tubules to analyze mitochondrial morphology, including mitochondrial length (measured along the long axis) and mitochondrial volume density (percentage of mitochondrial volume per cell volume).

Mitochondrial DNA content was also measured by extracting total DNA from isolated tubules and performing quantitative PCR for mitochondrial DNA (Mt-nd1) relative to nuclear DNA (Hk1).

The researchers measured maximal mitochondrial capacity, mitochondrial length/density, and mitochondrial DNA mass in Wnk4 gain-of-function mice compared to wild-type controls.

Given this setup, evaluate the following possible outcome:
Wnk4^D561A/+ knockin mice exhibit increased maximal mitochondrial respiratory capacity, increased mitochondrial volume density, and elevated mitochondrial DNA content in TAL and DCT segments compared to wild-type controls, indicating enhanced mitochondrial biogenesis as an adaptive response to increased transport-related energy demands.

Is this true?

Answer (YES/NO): NO